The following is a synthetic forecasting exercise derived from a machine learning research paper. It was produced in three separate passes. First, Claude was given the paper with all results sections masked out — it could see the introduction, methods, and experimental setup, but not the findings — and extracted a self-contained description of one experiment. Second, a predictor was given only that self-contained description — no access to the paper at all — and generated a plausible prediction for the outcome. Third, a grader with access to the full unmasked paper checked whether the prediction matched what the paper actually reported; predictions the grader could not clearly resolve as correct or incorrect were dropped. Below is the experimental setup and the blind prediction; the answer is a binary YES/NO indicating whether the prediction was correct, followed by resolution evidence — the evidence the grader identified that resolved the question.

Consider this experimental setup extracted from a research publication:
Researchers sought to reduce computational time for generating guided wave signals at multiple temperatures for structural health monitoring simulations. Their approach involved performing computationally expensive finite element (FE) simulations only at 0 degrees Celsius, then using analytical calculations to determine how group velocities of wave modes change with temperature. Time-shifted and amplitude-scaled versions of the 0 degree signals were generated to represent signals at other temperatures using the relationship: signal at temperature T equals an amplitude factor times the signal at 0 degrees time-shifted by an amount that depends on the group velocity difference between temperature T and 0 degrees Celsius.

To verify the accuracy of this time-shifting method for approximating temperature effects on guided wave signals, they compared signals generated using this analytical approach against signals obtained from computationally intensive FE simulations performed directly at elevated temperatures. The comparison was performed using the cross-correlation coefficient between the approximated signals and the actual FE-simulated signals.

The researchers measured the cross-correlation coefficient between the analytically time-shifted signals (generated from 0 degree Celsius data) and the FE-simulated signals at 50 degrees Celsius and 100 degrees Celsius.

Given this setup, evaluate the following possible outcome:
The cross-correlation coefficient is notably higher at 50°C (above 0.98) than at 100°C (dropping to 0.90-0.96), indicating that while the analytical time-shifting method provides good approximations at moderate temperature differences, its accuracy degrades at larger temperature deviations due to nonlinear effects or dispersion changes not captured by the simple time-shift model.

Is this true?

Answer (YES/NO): NO